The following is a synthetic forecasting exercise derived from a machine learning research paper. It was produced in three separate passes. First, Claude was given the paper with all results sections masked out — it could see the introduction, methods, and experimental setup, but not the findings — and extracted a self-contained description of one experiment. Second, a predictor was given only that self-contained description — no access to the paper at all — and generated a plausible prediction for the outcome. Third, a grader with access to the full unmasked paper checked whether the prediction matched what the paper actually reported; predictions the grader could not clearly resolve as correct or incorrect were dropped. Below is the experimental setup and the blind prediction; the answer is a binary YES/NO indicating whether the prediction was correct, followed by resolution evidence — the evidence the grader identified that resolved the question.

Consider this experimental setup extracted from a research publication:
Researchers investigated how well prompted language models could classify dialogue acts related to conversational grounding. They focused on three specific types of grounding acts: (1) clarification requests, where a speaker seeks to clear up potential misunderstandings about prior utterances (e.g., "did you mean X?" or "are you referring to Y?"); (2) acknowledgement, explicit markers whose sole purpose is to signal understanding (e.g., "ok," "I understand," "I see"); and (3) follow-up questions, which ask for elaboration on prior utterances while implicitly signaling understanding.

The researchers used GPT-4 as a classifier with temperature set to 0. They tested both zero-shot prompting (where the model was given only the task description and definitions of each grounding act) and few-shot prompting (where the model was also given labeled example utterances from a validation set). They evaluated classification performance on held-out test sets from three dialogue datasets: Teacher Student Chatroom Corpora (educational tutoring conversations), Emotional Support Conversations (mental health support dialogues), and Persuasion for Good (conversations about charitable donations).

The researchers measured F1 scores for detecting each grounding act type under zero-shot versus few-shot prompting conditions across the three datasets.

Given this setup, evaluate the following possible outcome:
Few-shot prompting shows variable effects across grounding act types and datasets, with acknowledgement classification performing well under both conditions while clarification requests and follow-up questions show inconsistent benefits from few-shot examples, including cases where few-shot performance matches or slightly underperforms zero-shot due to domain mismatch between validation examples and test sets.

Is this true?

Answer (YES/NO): NO